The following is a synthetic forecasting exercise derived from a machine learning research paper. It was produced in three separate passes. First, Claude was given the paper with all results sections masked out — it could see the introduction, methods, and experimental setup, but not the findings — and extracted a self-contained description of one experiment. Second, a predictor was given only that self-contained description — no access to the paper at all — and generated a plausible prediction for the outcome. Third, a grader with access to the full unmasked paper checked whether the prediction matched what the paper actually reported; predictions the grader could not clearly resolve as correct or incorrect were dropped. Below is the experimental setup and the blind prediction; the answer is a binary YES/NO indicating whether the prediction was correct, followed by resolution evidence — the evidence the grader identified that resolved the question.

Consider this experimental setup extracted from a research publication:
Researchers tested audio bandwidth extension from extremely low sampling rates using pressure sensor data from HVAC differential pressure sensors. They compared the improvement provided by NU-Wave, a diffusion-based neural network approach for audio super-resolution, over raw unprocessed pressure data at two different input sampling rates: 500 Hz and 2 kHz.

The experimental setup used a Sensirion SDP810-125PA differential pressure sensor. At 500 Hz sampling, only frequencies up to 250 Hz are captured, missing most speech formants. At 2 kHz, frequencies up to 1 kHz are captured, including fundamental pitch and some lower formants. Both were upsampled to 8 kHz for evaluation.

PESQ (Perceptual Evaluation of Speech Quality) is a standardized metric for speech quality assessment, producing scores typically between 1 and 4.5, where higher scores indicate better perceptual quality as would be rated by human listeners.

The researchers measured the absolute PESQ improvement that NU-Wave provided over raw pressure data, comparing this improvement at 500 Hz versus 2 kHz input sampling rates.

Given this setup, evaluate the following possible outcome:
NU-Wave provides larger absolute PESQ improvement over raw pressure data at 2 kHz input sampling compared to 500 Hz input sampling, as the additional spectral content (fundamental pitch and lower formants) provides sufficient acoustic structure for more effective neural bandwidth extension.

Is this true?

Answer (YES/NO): NO